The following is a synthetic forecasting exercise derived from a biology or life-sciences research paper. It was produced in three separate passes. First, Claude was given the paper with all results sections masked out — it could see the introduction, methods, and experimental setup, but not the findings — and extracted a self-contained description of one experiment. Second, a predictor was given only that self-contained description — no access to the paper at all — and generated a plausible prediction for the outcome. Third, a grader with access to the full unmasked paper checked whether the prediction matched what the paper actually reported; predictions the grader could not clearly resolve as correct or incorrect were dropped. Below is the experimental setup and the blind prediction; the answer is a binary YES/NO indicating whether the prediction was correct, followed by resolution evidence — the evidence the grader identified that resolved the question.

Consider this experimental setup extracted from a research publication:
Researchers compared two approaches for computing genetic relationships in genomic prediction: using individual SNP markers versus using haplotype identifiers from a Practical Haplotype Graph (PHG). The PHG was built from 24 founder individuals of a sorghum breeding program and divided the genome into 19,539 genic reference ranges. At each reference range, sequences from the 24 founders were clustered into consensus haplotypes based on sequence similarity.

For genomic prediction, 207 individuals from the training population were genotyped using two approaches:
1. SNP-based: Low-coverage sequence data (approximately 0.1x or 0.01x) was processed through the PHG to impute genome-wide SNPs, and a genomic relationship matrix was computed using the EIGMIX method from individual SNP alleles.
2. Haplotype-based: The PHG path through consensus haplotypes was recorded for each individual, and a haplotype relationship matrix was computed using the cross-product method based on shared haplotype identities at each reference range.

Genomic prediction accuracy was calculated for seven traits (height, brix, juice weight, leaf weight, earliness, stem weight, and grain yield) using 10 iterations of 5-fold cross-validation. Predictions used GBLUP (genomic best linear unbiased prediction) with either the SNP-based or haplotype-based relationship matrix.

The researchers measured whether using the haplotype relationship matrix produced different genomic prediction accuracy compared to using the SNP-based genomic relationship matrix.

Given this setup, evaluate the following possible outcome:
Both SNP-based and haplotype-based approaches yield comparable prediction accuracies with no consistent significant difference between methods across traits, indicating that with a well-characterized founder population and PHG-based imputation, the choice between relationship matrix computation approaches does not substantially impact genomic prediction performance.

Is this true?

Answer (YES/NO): YES